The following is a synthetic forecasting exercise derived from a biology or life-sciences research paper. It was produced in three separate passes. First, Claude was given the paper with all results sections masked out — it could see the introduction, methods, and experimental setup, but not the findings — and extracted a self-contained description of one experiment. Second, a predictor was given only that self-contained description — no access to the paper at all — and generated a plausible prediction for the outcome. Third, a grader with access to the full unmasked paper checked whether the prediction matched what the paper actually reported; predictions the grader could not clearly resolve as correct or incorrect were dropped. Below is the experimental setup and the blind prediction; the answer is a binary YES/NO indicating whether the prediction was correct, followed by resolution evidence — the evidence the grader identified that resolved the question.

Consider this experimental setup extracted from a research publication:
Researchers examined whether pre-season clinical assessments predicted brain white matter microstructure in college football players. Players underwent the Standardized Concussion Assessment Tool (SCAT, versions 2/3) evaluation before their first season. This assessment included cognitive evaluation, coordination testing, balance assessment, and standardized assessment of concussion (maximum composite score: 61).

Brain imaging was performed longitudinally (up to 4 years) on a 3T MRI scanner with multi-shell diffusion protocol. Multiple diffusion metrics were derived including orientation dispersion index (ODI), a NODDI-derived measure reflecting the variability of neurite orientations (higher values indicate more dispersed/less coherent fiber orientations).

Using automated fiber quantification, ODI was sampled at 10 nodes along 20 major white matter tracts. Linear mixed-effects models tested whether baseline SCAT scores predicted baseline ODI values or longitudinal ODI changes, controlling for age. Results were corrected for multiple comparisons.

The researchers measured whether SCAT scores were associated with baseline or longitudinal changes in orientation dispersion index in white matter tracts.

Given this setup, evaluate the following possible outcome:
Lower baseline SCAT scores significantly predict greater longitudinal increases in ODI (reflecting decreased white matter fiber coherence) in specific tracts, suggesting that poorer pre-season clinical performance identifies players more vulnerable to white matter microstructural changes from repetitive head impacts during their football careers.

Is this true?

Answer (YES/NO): NO